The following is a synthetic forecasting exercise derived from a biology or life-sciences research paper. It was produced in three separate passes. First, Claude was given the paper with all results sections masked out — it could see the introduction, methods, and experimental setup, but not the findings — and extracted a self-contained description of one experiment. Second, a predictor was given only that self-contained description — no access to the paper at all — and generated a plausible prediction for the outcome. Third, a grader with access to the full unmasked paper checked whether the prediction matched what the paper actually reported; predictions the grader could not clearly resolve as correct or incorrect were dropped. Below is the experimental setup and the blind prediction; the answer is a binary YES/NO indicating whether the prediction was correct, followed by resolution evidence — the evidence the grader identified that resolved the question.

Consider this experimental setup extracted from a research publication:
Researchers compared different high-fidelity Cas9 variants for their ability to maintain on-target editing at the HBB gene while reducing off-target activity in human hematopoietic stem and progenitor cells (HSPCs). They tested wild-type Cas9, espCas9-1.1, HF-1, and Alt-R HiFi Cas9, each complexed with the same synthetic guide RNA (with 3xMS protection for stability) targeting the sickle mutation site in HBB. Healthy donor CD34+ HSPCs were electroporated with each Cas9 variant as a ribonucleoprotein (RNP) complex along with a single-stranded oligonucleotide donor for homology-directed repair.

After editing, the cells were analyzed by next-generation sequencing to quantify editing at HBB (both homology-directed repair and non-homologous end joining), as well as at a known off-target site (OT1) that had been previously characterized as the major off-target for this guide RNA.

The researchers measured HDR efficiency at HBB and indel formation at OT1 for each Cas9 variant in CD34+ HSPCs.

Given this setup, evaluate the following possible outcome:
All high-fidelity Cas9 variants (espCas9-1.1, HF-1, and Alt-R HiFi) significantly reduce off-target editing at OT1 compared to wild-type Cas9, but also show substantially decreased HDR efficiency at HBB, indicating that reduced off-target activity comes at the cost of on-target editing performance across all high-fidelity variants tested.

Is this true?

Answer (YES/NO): NO